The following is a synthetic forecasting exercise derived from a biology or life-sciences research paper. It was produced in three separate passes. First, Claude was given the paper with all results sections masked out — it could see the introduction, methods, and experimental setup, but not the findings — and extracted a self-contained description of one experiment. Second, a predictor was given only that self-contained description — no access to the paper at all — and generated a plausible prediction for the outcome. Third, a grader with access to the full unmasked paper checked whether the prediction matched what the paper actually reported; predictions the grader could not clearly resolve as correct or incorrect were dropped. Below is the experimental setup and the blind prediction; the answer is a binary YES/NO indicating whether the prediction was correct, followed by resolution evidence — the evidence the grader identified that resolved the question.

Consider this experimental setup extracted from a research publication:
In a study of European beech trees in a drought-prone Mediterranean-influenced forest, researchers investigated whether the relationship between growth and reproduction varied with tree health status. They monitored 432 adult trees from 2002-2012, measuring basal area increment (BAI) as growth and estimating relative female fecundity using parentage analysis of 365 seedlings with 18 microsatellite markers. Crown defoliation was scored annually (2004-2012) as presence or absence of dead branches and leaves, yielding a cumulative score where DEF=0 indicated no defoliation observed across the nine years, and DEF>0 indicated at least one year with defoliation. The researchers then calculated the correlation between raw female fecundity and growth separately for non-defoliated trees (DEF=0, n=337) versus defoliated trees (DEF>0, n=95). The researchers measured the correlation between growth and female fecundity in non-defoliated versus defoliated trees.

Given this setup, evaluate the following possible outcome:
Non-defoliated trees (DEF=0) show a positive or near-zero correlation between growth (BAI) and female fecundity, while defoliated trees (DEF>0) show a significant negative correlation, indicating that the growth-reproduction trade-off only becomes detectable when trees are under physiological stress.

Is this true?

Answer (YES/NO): NO